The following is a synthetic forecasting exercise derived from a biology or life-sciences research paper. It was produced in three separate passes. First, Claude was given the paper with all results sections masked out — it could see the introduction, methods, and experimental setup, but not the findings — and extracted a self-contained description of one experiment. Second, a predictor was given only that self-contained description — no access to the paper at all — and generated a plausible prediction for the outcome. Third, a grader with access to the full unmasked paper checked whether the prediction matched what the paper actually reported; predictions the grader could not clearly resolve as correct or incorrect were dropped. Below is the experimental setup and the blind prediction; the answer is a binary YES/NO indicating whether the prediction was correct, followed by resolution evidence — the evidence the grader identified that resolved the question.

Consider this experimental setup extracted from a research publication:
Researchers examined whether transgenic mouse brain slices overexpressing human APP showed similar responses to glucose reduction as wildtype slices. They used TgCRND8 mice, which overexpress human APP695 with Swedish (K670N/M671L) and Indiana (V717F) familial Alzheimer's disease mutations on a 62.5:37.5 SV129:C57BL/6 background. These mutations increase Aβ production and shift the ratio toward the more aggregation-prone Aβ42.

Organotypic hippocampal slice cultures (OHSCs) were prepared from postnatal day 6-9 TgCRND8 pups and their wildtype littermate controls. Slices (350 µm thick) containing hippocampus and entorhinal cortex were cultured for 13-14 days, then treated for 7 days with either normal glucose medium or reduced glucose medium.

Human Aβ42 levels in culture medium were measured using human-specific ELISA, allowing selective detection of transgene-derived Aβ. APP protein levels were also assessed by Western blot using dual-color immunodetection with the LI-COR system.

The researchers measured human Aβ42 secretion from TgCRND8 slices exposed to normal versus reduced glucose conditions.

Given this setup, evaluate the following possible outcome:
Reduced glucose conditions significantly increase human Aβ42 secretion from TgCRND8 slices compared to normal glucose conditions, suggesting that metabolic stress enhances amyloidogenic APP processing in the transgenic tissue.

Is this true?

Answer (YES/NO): YES